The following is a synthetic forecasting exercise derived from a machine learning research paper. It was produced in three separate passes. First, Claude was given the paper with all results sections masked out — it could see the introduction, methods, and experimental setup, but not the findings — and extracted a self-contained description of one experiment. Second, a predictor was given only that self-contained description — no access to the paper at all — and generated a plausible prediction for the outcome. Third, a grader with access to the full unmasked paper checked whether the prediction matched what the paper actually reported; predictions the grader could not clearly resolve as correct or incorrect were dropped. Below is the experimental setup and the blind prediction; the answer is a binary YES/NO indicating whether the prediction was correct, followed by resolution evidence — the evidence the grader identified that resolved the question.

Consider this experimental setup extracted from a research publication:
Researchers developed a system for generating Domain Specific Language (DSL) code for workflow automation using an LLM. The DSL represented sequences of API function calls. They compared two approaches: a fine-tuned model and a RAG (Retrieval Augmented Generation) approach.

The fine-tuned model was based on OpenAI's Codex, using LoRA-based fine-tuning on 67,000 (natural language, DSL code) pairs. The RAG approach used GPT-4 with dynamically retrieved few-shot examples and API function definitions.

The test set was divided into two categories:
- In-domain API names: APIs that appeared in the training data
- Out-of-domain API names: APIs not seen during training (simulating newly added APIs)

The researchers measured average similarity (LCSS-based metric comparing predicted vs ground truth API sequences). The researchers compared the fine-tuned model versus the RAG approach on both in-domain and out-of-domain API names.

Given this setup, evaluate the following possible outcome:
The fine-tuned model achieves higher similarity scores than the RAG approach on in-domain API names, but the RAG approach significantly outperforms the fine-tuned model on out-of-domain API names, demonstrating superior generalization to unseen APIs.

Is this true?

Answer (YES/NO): NO